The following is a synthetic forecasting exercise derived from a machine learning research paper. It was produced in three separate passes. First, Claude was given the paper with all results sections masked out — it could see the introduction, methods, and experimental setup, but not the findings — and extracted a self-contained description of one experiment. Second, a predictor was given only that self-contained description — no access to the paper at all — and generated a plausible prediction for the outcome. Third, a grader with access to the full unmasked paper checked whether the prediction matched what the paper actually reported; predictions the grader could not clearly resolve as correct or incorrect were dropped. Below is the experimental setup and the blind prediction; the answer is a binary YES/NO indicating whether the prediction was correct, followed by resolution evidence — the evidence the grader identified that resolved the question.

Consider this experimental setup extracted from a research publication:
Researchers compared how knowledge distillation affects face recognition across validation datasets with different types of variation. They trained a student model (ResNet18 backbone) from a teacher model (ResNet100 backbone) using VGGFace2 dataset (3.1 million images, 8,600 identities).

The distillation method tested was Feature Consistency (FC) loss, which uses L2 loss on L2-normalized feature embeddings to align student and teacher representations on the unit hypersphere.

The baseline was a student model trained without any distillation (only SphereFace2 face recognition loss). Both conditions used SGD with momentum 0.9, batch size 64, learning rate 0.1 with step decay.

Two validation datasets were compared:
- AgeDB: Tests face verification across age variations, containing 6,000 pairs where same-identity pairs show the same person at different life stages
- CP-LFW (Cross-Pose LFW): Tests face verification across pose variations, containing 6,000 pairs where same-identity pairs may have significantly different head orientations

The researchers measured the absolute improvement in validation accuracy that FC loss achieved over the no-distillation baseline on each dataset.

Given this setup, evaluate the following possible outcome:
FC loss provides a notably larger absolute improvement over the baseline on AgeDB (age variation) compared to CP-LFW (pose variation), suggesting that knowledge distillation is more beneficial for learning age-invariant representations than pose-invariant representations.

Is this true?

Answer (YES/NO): YES